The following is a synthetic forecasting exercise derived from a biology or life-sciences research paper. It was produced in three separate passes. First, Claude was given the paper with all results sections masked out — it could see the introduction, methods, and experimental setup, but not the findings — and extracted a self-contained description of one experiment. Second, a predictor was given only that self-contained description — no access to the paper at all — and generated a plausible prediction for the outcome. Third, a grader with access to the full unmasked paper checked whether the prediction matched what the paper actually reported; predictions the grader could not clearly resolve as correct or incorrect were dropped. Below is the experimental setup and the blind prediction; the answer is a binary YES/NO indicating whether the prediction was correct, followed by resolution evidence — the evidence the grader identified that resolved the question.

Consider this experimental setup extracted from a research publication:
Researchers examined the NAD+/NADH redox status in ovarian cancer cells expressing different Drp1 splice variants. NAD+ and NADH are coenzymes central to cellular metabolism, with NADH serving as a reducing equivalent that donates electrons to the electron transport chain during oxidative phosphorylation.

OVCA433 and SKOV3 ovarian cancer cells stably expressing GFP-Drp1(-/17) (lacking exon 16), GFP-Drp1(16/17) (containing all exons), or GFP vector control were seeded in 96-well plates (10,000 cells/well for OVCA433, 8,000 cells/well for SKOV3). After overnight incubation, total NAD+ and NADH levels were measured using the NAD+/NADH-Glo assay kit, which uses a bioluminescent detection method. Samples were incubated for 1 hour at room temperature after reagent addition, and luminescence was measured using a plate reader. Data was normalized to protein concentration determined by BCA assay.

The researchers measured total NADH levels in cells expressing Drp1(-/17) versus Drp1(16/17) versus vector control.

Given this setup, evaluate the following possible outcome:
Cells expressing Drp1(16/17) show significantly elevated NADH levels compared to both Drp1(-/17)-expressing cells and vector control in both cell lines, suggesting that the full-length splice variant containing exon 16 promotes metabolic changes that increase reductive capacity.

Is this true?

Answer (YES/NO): NO